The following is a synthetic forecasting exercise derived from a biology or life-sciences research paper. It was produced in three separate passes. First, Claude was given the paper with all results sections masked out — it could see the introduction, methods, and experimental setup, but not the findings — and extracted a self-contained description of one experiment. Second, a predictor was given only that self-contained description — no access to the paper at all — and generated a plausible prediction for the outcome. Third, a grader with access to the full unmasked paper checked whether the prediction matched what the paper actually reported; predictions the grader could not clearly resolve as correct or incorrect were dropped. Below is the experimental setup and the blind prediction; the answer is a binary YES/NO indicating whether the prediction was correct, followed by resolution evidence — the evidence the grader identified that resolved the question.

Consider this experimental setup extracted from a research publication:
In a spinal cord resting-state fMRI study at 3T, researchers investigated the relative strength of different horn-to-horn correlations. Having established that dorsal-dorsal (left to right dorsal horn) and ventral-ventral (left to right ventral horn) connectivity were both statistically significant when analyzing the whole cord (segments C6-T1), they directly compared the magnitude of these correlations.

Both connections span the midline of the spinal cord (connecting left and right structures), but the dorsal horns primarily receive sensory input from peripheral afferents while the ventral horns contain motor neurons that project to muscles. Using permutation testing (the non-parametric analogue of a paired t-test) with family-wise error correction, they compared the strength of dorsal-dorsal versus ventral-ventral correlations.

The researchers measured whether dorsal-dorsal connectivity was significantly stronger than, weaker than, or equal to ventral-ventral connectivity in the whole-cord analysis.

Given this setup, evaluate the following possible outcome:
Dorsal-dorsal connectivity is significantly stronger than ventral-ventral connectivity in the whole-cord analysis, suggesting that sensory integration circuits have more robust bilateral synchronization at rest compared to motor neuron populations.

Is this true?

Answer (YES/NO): NO